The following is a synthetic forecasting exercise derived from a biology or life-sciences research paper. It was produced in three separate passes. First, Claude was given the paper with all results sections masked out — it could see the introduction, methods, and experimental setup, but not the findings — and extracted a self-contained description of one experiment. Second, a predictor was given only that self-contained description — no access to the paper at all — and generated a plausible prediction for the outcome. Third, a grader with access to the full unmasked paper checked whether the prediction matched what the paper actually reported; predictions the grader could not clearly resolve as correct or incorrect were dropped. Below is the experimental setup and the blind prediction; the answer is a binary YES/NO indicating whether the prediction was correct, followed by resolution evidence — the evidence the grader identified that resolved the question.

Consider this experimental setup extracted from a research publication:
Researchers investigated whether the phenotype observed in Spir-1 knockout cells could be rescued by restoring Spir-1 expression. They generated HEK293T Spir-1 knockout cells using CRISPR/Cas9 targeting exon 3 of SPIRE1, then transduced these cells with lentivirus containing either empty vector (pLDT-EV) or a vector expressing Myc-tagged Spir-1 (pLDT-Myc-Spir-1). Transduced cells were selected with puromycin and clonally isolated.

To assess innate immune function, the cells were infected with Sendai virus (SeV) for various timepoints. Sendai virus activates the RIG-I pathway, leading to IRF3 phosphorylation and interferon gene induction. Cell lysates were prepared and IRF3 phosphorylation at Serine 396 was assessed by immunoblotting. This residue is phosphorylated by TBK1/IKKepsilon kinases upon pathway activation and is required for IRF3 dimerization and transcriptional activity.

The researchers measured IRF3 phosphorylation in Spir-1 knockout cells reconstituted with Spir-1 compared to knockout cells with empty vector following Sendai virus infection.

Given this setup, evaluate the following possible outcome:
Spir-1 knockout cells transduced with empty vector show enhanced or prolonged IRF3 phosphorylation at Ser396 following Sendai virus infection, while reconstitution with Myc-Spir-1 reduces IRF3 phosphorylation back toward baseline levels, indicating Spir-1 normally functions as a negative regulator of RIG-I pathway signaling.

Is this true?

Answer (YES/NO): NO